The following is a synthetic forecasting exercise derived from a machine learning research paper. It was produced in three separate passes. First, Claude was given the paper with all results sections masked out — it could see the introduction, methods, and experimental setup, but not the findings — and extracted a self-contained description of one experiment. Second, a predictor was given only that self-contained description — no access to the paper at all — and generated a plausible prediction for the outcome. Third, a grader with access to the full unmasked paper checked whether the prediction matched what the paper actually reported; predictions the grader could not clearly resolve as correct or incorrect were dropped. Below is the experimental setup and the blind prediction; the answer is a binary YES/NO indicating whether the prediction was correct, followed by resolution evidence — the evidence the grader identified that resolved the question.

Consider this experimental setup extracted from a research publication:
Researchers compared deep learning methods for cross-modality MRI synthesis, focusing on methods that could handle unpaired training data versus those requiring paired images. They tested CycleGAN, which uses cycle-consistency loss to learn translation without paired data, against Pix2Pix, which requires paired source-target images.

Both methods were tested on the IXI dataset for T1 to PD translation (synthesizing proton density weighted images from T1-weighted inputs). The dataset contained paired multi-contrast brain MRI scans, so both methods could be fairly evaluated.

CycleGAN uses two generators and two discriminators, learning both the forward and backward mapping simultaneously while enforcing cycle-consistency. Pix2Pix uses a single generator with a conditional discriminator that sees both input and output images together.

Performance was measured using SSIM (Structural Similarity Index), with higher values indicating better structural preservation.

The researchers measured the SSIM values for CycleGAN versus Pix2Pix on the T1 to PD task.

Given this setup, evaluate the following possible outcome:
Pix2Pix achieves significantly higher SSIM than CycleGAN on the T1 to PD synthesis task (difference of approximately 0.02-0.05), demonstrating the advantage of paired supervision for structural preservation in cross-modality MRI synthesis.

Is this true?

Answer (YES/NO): NO